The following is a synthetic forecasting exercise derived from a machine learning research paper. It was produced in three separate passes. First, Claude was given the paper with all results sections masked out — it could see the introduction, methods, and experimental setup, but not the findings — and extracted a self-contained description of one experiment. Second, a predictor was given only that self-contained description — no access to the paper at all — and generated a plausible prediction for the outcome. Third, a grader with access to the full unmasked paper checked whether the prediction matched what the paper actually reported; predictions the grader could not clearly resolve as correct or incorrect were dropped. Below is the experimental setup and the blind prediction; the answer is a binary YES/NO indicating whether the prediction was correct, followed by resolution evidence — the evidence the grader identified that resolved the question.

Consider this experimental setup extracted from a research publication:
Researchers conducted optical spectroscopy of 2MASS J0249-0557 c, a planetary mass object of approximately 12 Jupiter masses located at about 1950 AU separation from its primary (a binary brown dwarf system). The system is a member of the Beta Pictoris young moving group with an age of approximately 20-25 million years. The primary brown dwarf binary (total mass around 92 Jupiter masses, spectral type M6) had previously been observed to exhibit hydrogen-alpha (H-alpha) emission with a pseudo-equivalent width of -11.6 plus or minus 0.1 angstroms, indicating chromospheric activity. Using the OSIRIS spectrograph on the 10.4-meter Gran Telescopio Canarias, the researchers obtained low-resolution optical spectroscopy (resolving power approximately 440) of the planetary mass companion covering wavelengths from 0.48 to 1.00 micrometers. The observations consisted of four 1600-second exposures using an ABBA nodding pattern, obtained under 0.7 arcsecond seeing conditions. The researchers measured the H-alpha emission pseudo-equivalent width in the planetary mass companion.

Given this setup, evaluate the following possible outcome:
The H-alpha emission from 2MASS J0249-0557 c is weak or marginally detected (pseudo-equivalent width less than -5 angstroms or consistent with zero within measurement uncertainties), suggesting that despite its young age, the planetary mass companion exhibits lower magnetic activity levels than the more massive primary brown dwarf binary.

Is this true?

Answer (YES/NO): NO